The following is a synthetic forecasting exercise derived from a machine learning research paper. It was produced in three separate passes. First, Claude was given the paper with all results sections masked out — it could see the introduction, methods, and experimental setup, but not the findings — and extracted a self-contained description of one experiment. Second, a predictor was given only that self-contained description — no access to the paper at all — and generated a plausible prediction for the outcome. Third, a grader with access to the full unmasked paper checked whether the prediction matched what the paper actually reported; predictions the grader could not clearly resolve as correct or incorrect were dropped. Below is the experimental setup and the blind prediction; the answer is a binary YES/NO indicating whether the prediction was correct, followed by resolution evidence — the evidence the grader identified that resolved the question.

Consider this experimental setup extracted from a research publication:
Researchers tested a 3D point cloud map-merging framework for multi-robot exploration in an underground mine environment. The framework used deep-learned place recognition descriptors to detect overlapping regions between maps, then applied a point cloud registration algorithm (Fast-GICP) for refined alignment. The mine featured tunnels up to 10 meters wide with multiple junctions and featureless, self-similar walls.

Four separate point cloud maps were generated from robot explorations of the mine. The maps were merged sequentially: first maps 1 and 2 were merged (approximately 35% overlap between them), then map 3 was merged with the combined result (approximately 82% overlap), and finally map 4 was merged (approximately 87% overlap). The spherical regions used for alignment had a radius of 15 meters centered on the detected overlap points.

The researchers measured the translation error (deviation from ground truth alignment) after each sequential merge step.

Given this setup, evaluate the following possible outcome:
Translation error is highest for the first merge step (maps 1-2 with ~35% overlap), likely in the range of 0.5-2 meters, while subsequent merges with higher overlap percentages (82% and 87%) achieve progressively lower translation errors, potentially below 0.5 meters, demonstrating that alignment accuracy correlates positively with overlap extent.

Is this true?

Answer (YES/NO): NO